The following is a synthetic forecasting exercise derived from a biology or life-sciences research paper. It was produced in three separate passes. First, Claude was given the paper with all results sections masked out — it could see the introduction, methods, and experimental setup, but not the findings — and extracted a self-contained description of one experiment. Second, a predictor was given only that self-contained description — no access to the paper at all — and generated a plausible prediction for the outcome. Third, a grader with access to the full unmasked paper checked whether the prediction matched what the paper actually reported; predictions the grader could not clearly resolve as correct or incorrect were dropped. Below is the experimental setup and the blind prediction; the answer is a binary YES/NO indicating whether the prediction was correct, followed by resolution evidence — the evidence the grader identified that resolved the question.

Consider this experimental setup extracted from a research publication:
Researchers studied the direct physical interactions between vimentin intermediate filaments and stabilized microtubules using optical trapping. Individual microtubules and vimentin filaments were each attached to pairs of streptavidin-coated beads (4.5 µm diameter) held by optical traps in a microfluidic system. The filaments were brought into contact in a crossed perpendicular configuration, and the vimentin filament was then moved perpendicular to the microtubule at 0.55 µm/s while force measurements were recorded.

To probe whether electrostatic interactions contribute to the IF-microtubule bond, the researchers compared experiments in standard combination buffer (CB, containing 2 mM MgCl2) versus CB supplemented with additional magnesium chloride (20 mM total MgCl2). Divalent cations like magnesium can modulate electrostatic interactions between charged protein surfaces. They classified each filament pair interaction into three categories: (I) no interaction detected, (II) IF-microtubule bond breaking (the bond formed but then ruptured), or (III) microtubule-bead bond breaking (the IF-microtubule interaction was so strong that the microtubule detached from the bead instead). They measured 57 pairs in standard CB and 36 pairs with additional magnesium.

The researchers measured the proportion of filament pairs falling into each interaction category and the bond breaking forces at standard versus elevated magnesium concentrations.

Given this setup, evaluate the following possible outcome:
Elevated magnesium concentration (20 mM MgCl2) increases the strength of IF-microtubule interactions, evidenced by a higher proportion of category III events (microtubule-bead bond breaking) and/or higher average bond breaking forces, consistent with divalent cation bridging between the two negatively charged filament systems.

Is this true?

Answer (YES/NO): YES